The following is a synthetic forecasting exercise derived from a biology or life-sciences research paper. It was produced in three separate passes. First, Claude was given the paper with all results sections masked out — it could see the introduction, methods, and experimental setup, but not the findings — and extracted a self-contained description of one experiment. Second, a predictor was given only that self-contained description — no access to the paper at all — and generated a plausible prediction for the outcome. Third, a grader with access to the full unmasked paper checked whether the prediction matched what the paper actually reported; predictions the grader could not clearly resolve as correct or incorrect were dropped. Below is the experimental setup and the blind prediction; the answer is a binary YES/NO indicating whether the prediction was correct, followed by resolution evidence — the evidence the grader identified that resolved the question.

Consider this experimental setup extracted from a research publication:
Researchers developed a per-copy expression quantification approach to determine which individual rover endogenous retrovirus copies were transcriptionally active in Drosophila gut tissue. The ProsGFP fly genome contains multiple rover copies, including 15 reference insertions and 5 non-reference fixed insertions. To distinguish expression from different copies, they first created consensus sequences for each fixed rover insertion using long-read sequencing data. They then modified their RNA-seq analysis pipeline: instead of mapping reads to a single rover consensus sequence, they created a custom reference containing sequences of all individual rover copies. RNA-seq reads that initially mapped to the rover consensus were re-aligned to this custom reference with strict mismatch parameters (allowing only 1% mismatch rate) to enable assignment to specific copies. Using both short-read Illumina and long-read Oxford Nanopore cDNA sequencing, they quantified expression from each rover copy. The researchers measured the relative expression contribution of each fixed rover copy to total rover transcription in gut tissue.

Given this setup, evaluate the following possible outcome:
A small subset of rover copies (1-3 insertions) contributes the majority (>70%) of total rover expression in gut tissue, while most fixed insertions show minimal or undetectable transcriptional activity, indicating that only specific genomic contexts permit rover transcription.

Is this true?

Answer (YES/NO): YES